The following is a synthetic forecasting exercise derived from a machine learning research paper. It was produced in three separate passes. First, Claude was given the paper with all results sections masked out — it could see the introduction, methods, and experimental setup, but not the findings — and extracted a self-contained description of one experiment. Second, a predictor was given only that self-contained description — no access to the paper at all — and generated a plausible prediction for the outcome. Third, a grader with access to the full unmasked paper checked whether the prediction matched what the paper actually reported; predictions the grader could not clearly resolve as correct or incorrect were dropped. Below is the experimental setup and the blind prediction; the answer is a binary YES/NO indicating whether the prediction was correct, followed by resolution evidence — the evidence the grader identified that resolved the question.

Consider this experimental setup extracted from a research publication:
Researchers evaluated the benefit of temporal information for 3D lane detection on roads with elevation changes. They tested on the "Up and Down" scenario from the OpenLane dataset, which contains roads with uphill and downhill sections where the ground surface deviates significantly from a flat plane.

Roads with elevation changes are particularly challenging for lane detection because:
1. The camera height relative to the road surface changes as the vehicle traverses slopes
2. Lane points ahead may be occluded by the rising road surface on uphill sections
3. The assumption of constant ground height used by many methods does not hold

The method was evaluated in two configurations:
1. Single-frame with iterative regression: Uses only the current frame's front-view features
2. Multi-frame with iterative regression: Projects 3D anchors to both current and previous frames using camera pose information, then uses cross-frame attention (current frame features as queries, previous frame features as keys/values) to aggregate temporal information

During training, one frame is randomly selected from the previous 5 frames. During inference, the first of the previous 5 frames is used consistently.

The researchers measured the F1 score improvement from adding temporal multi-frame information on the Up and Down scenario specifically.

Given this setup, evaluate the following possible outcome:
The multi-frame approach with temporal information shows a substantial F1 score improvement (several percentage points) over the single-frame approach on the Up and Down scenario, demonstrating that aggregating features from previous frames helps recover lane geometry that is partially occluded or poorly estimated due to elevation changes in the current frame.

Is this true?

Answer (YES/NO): NO